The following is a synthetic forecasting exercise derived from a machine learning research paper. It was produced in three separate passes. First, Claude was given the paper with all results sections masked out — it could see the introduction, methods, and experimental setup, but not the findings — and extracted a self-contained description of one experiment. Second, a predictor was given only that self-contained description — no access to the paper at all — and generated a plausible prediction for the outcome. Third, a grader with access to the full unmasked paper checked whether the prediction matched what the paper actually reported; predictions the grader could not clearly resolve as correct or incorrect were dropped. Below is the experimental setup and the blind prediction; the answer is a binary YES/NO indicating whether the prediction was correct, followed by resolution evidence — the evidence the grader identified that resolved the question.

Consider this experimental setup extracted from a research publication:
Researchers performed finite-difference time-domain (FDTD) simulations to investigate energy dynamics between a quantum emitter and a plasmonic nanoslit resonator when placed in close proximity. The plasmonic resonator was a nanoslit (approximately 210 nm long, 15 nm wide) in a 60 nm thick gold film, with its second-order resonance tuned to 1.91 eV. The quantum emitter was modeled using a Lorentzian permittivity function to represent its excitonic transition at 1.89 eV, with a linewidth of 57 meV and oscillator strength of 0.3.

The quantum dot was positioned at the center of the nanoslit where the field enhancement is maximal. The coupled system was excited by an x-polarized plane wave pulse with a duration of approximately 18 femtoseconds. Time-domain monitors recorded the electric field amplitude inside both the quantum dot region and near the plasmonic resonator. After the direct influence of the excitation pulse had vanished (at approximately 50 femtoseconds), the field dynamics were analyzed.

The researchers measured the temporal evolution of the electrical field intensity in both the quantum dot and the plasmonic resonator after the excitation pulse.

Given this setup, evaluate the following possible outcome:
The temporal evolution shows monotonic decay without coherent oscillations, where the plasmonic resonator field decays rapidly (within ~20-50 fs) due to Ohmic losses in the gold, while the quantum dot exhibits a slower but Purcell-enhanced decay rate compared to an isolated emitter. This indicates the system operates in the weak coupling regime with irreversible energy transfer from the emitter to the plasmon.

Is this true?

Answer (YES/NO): NO